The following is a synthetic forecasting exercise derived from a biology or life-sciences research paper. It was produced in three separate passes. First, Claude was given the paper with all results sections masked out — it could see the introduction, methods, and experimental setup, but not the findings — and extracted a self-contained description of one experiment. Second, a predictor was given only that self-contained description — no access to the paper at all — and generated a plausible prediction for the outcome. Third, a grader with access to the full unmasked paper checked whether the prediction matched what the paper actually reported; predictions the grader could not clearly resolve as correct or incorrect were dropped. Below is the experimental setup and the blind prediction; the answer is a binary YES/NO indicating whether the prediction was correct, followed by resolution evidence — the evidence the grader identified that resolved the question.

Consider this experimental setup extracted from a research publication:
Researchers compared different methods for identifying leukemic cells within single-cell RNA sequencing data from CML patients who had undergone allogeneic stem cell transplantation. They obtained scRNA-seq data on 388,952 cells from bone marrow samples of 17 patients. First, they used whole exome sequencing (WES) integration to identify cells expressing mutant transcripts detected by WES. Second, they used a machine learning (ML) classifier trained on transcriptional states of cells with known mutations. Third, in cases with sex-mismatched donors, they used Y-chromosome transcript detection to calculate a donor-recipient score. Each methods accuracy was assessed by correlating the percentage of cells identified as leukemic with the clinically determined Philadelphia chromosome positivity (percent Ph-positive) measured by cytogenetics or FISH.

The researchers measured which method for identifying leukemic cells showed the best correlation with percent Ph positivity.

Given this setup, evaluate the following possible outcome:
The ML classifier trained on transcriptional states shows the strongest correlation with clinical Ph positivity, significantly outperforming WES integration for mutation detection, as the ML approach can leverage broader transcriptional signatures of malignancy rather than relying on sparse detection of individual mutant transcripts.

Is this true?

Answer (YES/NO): NO